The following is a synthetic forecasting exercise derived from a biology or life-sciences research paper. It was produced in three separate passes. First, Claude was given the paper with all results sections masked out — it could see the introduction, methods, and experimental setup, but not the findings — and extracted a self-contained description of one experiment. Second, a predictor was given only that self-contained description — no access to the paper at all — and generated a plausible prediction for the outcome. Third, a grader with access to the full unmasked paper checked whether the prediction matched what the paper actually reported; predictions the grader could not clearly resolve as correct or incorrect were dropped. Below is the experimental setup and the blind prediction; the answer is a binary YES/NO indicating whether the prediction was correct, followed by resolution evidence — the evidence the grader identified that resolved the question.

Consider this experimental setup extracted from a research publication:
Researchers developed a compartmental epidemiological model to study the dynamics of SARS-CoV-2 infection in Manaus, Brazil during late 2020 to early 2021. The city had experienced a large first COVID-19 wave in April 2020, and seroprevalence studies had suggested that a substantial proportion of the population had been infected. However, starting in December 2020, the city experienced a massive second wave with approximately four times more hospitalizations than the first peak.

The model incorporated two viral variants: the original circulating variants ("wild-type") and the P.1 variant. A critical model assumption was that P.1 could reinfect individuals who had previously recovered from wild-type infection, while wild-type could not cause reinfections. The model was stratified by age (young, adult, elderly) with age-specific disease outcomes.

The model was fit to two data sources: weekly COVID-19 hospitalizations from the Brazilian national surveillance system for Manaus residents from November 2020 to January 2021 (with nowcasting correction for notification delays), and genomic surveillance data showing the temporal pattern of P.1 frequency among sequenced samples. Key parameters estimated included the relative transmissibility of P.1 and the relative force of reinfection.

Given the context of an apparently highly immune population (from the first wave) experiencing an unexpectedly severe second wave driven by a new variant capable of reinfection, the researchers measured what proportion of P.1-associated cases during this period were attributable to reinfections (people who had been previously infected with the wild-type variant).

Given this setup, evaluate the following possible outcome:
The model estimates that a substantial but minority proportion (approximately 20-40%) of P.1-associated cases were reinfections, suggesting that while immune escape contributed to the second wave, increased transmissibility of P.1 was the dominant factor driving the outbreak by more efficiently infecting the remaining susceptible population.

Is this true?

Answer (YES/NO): YES